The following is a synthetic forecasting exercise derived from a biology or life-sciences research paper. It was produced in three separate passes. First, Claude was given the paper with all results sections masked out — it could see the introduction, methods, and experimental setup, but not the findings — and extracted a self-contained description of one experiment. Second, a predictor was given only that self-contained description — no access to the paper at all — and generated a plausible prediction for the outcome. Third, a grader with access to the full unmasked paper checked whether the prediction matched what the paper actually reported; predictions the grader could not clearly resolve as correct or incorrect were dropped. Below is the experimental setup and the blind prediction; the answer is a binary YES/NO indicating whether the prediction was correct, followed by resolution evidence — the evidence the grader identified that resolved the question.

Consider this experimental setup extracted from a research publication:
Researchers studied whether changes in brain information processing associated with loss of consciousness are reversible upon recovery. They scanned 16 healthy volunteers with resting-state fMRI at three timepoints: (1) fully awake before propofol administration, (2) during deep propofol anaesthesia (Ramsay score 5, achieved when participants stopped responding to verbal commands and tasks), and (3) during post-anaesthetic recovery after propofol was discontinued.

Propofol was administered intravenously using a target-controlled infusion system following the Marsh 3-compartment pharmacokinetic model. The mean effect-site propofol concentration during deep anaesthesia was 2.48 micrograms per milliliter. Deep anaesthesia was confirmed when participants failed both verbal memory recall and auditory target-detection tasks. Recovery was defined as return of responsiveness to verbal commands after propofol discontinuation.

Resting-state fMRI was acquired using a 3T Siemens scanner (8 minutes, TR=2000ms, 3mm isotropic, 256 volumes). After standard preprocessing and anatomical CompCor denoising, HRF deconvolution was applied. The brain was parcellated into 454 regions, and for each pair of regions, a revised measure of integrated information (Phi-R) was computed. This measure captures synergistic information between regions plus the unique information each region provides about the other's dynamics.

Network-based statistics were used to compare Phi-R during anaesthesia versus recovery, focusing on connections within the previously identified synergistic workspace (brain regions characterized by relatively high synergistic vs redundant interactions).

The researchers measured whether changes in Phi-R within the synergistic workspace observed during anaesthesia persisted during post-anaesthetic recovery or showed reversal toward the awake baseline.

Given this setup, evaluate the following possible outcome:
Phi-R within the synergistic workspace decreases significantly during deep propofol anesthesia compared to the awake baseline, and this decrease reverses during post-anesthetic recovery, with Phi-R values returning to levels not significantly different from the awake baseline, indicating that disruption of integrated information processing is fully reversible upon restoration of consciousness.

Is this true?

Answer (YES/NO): YES